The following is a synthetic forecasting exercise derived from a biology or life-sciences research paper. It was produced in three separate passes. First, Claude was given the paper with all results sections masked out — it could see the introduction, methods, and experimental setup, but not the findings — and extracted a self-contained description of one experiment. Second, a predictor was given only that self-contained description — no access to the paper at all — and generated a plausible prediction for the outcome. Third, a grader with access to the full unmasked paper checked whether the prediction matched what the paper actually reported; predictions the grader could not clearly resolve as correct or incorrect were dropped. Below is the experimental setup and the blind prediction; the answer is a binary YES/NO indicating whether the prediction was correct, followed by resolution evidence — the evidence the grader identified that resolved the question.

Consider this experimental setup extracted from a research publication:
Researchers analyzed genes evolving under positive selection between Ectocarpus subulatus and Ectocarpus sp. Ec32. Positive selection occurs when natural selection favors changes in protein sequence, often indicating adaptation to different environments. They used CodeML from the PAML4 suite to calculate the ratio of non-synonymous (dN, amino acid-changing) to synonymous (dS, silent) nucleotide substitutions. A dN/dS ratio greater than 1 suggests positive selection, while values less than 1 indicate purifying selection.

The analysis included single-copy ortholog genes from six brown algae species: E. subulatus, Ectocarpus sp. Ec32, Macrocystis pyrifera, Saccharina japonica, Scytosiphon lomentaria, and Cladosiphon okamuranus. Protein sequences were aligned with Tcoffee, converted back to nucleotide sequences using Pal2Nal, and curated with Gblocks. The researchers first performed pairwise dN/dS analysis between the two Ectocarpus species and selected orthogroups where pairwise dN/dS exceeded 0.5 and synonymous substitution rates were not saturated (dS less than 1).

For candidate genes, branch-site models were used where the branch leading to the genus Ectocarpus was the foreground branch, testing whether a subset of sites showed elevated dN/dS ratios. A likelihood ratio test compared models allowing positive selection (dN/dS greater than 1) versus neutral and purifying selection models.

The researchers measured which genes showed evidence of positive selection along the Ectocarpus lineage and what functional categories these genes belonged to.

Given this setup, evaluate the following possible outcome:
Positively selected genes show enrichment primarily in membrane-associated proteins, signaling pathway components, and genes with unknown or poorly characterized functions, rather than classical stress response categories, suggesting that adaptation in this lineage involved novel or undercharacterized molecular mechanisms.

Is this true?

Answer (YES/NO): NO